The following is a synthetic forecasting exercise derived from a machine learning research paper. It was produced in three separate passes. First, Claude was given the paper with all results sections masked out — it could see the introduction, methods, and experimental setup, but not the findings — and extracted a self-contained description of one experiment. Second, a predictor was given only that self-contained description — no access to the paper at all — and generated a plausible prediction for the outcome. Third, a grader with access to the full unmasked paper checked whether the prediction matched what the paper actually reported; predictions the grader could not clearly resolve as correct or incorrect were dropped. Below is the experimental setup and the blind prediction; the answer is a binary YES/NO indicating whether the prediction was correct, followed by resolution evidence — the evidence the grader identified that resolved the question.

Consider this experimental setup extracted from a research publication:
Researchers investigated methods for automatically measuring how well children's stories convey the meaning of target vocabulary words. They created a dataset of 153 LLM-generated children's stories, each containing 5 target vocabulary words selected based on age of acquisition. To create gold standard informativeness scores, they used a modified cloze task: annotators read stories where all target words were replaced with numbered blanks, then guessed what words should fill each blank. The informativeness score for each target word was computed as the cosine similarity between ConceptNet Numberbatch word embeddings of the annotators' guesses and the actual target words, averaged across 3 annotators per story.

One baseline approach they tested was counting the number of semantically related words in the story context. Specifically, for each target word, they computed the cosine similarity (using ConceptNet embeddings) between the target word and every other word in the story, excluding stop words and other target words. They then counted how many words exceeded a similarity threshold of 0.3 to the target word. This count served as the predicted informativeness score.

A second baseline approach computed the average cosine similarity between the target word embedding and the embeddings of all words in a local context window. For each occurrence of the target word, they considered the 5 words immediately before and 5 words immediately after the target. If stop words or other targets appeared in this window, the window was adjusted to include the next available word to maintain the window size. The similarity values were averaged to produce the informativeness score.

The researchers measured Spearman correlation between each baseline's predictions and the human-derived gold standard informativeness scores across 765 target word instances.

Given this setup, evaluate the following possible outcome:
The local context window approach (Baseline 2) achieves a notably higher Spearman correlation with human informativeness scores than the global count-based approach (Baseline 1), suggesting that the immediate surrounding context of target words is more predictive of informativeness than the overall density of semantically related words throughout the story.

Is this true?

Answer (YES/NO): NO